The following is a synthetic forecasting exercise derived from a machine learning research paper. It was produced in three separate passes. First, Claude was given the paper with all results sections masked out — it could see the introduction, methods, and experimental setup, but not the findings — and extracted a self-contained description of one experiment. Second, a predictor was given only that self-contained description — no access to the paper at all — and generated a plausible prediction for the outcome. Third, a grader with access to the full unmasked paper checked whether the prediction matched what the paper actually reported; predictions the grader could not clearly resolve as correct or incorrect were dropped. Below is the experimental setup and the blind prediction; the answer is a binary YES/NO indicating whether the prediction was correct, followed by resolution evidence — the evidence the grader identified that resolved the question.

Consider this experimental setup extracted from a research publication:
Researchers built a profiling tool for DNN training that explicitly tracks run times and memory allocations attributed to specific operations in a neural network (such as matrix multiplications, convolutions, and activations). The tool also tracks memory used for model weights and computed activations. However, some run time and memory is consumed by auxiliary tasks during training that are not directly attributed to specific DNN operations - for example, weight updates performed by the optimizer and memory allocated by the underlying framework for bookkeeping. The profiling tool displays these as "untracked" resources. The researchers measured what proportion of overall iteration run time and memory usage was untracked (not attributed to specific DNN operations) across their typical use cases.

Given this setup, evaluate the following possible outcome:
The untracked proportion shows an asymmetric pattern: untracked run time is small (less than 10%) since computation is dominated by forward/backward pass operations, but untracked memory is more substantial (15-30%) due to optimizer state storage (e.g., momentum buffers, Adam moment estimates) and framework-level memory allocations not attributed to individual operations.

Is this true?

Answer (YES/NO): NO